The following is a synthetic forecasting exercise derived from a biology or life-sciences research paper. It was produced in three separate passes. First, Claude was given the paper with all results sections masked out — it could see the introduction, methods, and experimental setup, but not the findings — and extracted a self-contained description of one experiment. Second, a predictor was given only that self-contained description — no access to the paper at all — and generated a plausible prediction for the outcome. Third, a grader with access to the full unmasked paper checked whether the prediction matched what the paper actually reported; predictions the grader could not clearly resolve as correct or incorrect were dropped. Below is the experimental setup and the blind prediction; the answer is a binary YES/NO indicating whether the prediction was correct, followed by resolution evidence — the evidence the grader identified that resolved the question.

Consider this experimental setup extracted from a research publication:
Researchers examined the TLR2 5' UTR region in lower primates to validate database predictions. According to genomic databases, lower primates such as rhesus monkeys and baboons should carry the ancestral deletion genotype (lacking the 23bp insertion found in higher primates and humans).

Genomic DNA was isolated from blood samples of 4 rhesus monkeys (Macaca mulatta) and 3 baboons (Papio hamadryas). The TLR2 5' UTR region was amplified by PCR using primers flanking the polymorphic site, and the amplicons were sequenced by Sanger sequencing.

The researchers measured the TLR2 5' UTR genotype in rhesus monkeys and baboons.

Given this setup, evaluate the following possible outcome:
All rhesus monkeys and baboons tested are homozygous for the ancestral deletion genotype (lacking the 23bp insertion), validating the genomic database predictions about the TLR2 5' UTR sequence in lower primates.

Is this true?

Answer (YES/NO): YES